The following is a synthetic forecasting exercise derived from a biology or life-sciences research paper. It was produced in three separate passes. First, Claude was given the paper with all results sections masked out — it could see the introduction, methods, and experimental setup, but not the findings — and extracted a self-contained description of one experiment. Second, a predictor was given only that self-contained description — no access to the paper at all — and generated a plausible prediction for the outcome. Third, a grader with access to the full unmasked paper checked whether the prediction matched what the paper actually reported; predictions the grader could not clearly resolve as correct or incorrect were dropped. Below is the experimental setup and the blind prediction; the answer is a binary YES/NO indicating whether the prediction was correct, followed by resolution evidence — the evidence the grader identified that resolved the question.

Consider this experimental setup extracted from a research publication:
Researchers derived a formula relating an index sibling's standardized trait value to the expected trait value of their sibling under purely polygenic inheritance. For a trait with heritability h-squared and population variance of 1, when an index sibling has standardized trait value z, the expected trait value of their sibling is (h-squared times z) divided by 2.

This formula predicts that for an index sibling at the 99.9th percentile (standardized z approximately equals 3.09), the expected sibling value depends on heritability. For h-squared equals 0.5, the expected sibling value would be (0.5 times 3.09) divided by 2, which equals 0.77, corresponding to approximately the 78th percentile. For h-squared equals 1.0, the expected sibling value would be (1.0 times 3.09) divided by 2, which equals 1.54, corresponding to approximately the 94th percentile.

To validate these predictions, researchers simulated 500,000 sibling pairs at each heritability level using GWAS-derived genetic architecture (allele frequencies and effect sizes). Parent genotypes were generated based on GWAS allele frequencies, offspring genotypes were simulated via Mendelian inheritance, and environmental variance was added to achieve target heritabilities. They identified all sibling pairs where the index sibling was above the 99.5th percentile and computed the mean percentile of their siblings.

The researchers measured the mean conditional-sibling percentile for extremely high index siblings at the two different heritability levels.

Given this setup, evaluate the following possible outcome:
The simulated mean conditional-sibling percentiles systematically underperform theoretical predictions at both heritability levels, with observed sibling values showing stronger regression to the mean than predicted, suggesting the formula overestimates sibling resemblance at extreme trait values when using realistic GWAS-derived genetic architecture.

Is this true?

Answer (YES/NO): NO